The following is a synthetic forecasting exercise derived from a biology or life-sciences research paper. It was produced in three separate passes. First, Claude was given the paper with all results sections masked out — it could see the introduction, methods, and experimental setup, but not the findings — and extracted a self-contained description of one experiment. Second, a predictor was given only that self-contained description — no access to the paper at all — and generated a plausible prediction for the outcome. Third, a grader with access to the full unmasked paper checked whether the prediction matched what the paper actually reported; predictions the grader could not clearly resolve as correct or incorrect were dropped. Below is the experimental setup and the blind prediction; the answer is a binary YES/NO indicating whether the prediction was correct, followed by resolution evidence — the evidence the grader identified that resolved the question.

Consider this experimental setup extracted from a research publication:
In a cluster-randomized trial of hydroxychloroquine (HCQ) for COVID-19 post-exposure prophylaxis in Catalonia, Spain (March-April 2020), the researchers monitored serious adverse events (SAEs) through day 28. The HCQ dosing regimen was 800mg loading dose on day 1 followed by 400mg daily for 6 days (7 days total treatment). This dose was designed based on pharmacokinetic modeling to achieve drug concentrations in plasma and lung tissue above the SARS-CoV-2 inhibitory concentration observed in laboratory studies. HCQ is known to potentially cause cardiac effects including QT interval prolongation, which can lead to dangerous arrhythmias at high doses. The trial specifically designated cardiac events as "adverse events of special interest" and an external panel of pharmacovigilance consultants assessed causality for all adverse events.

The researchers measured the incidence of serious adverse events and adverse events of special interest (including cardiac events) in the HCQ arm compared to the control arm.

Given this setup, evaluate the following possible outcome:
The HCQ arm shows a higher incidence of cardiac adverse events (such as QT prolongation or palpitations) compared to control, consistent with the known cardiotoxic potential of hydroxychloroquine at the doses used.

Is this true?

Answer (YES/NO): YES